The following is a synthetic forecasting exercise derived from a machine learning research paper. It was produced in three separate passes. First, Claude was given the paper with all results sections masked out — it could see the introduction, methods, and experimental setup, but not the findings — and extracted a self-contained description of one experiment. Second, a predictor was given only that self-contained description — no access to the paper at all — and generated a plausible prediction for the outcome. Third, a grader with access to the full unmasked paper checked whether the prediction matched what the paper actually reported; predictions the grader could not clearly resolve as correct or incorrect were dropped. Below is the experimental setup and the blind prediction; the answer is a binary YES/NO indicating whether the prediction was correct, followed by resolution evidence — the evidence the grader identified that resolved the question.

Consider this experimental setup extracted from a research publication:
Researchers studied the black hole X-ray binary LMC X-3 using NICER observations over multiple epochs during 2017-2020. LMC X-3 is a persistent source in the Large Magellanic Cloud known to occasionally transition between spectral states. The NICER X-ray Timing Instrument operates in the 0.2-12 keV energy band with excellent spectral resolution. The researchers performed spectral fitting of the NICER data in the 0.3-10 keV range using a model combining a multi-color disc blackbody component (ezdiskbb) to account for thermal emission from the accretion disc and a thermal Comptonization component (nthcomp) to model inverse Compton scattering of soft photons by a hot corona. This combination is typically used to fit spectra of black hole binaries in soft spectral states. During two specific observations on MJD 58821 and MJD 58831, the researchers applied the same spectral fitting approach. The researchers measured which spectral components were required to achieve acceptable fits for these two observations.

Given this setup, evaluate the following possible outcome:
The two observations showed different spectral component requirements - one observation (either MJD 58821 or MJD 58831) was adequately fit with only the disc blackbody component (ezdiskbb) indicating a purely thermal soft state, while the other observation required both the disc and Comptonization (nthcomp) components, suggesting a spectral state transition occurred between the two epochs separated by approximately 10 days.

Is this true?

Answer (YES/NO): NO